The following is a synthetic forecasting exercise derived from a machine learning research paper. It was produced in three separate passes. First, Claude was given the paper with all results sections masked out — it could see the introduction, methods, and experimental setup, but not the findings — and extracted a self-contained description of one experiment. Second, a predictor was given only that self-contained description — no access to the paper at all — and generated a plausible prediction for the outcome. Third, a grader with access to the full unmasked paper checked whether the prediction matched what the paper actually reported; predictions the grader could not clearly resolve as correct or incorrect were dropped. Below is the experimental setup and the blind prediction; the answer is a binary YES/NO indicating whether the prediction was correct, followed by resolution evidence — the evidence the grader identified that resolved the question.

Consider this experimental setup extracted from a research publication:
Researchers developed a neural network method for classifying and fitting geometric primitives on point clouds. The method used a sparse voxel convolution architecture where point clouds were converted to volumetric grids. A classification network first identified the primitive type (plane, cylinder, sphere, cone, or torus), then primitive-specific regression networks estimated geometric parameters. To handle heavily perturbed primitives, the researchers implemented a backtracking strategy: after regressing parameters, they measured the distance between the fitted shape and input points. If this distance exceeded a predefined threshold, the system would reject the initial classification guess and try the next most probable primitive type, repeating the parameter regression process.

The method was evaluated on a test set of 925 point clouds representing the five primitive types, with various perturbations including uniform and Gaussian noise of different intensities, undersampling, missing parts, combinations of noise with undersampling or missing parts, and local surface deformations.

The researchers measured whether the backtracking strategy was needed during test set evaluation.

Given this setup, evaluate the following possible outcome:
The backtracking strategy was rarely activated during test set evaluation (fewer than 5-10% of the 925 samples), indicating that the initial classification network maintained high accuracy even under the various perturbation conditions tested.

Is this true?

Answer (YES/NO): NO